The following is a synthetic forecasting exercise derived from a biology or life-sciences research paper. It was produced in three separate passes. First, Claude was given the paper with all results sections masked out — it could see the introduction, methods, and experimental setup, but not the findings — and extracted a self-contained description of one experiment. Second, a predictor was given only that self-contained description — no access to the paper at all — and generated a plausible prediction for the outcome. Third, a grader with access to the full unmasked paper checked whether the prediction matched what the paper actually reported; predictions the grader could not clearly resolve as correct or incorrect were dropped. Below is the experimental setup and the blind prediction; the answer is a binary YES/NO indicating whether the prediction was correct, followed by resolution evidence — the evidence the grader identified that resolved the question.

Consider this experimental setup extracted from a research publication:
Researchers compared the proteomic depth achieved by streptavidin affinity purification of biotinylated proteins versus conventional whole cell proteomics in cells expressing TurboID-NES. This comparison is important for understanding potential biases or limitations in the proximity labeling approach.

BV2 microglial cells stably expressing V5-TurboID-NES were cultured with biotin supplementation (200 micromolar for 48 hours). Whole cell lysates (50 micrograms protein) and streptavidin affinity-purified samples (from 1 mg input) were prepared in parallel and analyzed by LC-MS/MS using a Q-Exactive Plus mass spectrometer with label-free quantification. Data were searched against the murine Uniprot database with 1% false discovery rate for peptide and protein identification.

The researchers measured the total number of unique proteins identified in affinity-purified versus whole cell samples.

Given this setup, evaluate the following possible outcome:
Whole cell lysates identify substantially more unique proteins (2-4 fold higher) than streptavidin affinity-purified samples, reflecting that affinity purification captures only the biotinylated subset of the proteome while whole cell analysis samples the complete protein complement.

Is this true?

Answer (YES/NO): NO